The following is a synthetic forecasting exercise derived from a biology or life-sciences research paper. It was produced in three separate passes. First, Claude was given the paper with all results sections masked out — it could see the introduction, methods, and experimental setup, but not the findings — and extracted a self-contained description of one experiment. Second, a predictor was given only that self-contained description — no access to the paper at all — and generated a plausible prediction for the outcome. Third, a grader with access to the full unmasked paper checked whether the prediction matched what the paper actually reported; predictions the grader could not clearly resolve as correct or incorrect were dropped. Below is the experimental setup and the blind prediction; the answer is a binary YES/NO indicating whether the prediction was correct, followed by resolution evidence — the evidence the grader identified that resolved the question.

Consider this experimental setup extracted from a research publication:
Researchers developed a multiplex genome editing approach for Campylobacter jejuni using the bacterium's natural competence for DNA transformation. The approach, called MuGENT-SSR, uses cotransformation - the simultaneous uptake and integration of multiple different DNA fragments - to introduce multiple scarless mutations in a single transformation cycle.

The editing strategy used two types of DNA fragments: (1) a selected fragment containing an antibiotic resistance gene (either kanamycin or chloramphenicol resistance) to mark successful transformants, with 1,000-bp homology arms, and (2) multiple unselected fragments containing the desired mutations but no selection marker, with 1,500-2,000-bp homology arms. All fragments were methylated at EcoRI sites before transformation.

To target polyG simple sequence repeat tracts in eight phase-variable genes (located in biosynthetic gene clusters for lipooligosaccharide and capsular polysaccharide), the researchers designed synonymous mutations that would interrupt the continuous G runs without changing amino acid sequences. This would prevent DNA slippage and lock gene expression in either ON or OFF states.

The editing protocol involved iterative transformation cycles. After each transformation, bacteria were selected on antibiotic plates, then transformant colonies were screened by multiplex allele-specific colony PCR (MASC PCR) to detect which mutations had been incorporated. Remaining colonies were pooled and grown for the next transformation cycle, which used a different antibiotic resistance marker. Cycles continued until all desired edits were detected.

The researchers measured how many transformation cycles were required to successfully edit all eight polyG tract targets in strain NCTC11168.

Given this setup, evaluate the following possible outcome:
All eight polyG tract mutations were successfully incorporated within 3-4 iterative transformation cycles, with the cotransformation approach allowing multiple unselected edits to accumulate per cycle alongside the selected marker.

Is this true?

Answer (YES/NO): YES